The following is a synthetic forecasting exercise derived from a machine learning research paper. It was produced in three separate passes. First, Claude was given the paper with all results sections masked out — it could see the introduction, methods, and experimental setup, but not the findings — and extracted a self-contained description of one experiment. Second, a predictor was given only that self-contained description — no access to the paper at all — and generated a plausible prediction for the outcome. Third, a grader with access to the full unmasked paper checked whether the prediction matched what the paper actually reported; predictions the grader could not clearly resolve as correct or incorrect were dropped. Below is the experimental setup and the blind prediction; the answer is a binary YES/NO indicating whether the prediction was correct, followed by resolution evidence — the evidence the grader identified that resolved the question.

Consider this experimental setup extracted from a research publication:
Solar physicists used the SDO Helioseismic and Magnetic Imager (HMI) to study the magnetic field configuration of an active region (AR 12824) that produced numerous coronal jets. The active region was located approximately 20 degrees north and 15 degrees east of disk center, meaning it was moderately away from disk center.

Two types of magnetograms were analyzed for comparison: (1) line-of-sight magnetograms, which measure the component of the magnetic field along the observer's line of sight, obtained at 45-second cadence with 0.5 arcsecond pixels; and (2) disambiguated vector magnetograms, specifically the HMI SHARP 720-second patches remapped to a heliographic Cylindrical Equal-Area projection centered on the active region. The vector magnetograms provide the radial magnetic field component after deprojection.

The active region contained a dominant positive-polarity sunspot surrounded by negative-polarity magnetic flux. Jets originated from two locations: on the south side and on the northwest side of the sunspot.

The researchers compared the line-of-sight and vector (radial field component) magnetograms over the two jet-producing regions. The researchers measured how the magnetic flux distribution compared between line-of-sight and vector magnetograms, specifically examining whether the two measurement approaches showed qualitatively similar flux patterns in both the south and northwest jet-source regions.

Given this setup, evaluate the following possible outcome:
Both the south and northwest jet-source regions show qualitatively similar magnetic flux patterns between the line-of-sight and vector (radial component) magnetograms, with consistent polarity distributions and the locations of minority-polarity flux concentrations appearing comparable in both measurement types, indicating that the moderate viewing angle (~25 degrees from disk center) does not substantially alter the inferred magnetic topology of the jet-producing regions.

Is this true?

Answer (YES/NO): NO